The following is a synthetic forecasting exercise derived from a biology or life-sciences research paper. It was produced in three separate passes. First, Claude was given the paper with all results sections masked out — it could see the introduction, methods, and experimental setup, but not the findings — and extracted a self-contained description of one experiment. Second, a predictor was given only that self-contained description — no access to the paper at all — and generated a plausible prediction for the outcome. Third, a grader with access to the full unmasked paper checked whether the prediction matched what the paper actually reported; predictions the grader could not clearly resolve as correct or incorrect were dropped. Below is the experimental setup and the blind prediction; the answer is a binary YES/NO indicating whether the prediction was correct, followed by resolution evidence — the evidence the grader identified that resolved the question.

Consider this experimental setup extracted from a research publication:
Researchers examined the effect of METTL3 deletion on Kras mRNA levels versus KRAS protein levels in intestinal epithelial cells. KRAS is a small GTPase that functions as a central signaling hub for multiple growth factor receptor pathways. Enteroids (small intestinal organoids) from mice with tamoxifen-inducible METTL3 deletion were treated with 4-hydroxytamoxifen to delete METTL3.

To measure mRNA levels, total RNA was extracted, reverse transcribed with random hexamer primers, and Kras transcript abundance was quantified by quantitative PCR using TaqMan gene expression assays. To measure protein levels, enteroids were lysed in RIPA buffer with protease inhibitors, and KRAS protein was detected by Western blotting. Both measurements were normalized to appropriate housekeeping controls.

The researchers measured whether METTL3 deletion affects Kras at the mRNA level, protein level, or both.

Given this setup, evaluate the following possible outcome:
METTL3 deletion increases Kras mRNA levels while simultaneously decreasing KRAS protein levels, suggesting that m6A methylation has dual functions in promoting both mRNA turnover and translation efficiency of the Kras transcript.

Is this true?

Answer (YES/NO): NO